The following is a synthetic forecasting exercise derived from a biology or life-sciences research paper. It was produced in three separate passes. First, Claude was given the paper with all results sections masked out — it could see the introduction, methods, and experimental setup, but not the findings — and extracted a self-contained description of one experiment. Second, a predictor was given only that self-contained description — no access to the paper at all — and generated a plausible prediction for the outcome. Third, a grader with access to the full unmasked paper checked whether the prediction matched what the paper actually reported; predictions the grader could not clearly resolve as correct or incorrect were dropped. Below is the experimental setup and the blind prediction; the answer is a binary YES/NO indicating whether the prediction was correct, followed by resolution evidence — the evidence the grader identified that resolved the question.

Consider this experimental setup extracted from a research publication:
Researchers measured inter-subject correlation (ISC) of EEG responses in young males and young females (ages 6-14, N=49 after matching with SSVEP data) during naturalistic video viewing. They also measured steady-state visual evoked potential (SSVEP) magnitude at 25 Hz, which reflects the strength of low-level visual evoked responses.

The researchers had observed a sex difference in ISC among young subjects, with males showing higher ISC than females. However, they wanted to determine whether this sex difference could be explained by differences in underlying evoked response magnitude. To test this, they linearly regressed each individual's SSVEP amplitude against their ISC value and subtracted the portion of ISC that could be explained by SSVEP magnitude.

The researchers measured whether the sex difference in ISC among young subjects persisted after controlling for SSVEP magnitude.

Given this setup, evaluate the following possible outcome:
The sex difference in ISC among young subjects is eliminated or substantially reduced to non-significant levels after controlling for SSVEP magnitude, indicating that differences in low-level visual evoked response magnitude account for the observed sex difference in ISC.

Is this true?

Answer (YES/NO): YES